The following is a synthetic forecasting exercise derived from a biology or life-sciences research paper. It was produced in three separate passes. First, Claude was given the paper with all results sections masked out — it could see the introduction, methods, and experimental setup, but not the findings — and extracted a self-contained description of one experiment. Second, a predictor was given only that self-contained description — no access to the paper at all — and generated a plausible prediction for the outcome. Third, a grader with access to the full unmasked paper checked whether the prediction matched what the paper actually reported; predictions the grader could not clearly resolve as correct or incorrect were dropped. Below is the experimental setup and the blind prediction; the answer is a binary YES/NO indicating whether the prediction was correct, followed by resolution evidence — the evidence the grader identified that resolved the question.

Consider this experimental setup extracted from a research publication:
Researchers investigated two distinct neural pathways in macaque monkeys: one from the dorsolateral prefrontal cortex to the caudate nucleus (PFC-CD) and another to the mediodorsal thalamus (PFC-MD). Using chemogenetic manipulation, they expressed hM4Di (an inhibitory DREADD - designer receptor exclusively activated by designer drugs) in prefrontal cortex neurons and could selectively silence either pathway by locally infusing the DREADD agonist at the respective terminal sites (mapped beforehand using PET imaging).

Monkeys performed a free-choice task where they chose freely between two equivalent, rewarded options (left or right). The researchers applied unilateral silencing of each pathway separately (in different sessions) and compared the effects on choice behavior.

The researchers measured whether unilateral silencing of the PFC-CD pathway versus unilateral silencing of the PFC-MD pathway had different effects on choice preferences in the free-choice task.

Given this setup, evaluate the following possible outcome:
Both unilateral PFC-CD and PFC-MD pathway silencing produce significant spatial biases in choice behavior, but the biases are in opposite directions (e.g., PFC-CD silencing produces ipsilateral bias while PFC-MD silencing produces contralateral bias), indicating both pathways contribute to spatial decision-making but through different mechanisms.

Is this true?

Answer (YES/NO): NO